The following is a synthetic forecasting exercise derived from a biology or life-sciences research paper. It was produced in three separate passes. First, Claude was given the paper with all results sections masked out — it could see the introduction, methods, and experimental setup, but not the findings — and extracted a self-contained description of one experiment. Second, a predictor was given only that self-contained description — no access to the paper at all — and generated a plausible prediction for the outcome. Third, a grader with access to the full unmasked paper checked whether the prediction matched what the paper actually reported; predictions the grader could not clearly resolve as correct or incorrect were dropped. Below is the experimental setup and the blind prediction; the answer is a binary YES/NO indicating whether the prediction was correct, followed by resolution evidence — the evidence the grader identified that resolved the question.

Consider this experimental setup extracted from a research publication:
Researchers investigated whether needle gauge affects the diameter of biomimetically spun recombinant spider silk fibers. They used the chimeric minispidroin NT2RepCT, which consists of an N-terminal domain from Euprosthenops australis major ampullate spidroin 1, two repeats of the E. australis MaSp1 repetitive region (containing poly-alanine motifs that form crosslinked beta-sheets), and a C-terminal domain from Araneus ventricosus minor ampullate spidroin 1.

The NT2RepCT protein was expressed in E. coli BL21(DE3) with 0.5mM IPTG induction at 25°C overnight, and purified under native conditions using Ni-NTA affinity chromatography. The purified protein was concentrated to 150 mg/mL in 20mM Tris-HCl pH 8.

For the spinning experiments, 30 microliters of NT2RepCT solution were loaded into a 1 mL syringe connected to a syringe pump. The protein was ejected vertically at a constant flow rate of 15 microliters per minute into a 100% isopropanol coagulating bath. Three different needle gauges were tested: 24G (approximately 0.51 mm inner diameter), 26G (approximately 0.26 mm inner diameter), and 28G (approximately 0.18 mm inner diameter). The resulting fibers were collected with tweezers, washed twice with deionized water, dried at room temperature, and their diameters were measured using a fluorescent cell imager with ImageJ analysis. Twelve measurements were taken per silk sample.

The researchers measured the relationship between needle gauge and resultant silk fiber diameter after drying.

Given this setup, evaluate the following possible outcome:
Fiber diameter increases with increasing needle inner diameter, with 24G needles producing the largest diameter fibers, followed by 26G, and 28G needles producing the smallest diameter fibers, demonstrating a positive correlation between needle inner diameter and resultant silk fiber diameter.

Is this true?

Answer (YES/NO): NO